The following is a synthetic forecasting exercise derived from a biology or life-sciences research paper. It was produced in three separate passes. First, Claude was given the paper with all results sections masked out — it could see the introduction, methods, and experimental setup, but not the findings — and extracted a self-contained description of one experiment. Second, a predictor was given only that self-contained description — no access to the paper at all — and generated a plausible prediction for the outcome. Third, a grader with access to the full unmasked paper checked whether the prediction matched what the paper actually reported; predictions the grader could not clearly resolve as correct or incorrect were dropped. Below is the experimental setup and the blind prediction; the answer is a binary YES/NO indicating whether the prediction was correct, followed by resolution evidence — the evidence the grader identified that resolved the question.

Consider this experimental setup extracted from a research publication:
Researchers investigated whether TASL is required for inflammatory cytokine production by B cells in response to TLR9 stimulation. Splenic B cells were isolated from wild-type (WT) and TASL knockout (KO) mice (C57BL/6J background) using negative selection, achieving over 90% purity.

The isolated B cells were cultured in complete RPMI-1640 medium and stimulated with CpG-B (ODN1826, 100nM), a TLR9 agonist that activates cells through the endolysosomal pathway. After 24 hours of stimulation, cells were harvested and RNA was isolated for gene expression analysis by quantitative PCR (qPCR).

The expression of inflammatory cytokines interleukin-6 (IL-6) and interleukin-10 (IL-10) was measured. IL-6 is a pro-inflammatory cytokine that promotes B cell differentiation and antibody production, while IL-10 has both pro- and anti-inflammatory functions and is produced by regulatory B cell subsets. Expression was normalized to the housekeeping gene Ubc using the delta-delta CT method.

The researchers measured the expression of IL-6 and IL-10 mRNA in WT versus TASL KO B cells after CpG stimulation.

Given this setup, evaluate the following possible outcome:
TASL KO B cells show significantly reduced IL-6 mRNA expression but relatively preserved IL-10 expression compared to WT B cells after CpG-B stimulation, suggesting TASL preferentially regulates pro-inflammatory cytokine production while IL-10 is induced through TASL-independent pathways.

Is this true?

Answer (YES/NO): NO